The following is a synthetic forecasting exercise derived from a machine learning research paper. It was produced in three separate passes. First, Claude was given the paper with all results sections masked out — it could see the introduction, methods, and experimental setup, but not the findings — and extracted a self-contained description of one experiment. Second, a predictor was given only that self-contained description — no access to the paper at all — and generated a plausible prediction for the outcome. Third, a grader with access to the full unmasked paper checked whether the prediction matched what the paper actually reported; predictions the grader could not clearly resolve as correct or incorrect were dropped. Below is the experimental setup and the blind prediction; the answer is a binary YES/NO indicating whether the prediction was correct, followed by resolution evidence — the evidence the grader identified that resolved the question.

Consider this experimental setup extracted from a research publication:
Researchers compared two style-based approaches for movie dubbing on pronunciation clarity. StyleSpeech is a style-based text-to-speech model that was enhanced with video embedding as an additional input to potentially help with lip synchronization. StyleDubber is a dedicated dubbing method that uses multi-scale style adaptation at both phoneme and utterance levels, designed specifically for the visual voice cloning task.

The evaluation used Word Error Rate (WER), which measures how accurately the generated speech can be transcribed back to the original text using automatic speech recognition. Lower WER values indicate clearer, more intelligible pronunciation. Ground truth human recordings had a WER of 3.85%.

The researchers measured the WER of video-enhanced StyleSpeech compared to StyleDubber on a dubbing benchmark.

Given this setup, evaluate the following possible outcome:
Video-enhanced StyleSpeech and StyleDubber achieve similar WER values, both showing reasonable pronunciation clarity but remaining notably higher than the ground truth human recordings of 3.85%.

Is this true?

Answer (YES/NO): NO